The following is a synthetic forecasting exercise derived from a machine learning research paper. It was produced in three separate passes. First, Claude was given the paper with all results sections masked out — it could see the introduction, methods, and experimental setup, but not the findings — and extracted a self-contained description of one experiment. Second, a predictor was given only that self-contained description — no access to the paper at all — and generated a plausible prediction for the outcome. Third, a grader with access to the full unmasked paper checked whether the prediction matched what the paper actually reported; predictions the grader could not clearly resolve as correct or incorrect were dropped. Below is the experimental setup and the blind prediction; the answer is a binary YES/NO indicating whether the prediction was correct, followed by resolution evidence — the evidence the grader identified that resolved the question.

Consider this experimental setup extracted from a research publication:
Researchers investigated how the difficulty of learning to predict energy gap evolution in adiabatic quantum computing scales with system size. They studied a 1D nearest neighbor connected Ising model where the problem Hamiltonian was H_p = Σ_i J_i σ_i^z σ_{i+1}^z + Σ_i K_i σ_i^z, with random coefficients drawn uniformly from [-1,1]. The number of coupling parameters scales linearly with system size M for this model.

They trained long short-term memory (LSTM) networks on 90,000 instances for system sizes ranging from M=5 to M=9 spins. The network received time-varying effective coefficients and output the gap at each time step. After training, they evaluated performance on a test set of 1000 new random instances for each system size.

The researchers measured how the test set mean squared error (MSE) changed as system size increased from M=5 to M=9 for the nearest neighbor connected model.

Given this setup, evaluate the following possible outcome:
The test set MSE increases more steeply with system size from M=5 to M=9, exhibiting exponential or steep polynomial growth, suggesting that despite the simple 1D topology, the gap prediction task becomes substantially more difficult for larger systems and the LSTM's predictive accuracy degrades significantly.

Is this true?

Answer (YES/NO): NO